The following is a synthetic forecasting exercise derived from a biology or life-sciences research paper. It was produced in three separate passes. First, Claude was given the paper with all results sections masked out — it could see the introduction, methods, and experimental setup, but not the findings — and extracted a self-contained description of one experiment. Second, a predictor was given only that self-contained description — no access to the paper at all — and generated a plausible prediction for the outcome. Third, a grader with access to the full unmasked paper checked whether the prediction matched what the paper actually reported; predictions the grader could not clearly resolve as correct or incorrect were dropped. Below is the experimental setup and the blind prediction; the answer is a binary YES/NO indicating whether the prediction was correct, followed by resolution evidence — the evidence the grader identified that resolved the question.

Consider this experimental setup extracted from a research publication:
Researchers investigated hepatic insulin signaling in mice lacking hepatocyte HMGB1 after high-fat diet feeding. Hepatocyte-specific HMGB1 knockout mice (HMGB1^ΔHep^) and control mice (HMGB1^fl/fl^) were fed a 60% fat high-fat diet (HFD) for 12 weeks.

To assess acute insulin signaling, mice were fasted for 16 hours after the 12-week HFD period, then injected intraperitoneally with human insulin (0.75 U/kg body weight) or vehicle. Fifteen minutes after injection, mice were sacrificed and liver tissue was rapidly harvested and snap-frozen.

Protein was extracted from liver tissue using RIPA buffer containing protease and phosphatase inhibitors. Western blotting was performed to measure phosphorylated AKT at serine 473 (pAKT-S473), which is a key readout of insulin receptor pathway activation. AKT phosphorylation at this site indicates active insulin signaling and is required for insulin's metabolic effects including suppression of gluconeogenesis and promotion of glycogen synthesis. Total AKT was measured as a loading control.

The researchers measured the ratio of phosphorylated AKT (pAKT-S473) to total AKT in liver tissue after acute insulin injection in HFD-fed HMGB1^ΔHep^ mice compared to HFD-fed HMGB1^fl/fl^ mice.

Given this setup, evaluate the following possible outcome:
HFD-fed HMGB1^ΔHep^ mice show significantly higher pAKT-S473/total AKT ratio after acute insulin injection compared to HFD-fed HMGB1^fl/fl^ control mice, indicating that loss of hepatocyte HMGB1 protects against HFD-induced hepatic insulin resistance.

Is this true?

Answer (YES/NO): NO